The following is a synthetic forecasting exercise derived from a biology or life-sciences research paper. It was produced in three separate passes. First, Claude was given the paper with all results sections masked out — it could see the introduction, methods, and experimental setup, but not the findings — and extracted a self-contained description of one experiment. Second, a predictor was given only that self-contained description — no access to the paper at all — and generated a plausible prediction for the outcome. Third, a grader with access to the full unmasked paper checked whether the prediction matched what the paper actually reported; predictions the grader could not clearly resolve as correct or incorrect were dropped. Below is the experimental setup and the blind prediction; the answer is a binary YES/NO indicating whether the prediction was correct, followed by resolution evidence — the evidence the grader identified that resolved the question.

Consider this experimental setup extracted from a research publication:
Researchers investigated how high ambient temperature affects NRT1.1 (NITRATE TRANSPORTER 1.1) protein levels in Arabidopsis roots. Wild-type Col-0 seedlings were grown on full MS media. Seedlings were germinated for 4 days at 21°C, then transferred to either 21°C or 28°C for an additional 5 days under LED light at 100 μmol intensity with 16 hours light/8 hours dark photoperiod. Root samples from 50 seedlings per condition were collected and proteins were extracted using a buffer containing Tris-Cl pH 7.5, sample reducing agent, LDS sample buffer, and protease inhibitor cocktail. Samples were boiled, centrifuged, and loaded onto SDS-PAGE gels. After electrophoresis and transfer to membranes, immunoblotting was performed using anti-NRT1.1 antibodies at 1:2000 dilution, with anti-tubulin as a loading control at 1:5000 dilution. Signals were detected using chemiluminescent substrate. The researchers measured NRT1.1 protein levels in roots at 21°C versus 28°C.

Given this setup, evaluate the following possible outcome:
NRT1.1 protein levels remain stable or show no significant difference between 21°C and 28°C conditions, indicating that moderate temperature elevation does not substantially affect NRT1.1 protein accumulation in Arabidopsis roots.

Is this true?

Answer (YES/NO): NO